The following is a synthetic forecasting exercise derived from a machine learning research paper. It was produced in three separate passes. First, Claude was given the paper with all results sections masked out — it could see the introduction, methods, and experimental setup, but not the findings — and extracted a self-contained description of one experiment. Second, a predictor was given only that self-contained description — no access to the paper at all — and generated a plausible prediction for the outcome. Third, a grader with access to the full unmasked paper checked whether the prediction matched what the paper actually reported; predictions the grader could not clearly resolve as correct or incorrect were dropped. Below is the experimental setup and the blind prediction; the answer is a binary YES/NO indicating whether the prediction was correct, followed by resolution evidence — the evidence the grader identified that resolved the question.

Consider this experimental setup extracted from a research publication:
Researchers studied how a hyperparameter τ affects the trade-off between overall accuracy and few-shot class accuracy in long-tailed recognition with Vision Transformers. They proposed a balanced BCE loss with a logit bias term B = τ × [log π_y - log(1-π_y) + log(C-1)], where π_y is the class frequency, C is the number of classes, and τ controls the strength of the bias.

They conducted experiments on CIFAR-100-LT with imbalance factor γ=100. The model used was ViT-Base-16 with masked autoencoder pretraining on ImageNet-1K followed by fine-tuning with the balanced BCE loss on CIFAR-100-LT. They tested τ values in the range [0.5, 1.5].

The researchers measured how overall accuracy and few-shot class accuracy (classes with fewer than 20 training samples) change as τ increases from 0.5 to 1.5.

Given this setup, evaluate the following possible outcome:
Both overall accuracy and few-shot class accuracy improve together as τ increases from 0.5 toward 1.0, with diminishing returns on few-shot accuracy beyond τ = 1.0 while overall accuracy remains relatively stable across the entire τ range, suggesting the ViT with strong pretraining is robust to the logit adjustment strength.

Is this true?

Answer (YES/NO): NO